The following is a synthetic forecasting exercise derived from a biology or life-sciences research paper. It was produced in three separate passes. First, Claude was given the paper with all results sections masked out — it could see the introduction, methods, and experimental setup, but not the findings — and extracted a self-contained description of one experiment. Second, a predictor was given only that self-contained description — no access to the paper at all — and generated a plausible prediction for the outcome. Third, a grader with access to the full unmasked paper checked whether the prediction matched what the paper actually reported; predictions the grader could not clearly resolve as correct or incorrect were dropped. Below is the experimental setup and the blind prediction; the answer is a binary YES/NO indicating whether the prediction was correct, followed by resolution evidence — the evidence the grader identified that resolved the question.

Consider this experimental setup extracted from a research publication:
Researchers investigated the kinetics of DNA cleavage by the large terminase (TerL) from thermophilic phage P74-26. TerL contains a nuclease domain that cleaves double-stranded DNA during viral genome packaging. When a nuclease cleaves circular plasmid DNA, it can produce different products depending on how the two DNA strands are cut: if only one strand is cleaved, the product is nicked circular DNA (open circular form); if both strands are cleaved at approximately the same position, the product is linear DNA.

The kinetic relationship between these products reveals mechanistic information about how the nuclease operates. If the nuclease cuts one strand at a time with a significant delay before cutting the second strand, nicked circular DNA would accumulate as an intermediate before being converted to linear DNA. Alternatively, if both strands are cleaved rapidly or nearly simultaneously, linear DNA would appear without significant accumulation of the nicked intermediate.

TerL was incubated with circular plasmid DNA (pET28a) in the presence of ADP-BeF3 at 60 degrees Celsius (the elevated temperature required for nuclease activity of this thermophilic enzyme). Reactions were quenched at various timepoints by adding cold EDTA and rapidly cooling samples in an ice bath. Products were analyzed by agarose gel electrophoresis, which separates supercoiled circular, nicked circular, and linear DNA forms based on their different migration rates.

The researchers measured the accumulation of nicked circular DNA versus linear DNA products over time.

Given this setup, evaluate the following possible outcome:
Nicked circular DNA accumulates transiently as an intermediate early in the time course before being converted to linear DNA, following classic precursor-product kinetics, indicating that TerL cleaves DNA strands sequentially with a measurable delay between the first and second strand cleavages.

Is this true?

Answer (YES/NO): NO